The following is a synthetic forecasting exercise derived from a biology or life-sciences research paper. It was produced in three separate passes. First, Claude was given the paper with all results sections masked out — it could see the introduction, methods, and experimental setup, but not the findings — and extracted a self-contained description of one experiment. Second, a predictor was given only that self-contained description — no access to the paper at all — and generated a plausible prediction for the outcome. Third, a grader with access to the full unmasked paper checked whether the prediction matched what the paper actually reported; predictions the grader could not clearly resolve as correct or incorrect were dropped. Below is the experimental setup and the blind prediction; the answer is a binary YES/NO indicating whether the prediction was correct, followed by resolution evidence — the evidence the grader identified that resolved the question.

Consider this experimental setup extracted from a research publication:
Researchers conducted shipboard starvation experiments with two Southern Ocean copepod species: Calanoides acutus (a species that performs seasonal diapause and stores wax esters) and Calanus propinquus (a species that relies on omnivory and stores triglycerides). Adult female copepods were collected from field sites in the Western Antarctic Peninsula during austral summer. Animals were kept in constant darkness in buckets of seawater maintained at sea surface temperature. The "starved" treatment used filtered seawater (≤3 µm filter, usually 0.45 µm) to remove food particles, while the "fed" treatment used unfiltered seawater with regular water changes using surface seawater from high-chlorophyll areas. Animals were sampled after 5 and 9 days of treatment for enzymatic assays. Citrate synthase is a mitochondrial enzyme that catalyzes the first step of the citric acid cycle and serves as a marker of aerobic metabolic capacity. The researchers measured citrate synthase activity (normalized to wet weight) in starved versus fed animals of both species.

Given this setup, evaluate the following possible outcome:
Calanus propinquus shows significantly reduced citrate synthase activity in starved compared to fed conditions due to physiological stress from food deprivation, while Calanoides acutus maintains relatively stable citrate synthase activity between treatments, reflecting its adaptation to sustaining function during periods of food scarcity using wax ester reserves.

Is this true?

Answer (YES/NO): NO